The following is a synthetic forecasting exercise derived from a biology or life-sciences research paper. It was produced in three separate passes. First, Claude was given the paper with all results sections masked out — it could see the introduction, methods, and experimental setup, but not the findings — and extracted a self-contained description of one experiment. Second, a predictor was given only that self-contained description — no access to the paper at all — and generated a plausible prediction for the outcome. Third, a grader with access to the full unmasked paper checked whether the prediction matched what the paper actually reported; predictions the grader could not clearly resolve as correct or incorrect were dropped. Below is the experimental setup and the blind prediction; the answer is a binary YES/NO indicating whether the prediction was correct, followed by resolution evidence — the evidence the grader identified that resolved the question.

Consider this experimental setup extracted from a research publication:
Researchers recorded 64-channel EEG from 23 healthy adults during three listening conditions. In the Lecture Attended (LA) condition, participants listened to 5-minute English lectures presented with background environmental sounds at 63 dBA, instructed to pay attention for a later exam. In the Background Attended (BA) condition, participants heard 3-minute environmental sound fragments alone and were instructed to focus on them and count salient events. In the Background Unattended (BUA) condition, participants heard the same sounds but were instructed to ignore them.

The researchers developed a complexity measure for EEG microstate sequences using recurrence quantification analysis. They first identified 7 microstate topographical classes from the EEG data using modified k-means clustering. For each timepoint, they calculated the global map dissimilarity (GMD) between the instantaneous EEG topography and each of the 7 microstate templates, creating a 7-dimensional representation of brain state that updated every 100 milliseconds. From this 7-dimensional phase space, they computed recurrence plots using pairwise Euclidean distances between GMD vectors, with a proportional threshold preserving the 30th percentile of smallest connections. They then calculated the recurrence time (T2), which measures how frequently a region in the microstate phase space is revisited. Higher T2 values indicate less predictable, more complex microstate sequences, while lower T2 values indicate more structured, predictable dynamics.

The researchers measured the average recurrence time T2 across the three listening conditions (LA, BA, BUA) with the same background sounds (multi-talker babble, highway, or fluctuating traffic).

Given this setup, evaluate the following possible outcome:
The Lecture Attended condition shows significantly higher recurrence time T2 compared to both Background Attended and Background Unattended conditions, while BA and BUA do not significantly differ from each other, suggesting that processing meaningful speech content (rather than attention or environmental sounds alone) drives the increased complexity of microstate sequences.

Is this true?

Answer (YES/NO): NO